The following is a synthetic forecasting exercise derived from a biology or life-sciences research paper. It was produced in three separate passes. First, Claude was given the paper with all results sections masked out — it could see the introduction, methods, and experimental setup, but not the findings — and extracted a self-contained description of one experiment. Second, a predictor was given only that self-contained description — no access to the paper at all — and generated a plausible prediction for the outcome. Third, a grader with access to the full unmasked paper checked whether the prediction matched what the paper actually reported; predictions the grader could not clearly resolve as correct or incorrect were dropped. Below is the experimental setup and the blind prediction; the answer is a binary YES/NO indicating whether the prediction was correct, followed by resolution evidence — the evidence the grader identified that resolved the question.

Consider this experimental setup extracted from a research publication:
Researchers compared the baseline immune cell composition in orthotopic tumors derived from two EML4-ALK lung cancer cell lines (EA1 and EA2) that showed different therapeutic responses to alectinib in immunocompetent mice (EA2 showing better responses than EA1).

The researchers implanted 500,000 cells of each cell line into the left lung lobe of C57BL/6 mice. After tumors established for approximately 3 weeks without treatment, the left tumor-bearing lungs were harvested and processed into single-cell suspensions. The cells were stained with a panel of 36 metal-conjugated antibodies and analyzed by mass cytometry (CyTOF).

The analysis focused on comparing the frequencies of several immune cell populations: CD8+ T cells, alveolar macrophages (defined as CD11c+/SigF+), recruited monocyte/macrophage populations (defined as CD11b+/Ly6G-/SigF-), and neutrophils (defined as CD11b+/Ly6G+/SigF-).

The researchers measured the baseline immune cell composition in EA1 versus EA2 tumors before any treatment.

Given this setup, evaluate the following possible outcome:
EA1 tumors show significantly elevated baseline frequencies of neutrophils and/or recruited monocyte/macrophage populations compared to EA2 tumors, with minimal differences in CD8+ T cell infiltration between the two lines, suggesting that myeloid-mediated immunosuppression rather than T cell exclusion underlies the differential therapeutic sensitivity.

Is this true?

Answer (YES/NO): NO